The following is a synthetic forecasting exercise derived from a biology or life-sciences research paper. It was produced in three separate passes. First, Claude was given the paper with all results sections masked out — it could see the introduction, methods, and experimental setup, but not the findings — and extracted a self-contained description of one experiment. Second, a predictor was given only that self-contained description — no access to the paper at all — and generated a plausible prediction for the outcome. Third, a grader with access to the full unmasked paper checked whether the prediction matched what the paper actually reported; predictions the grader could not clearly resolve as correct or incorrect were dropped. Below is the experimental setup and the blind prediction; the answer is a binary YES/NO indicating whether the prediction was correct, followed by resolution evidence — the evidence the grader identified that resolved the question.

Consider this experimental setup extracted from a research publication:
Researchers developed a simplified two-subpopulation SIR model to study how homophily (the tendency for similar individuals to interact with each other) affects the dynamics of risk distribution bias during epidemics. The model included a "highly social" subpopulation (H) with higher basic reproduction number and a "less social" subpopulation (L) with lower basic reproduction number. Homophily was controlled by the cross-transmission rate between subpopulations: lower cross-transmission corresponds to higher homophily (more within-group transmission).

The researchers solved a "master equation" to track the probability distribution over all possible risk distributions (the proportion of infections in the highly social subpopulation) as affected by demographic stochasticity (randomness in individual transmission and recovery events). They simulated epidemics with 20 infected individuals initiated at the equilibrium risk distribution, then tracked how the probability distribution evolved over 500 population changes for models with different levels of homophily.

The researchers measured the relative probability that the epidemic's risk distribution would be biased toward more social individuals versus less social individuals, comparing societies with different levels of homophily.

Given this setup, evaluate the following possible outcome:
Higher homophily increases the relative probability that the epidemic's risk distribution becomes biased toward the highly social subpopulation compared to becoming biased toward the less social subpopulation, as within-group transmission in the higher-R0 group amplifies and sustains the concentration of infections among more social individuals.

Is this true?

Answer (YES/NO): YES